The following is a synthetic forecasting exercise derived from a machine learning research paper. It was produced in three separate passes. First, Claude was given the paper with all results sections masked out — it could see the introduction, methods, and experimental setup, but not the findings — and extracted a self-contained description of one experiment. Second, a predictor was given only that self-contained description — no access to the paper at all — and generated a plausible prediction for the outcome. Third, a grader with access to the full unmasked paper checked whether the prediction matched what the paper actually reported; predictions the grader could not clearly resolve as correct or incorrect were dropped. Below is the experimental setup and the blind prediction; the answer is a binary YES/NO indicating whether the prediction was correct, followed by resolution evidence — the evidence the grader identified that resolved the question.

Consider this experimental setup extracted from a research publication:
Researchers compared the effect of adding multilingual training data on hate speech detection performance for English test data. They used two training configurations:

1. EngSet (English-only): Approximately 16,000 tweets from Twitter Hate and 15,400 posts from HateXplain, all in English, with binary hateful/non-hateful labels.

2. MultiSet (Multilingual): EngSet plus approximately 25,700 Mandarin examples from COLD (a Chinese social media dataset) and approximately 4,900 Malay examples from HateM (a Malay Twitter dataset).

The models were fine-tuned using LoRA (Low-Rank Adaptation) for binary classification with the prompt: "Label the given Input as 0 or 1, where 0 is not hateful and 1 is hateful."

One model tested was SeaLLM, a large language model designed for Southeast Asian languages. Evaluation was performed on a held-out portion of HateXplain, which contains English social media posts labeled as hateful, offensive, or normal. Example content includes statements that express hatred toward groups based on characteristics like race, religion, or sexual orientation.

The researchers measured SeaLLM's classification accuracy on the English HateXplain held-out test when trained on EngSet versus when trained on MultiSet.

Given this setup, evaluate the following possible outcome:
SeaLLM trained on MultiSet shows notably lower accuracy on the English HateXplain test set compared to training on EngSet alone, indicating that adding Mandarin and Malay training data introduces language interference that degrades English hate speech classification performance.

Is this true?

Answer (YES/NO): YES